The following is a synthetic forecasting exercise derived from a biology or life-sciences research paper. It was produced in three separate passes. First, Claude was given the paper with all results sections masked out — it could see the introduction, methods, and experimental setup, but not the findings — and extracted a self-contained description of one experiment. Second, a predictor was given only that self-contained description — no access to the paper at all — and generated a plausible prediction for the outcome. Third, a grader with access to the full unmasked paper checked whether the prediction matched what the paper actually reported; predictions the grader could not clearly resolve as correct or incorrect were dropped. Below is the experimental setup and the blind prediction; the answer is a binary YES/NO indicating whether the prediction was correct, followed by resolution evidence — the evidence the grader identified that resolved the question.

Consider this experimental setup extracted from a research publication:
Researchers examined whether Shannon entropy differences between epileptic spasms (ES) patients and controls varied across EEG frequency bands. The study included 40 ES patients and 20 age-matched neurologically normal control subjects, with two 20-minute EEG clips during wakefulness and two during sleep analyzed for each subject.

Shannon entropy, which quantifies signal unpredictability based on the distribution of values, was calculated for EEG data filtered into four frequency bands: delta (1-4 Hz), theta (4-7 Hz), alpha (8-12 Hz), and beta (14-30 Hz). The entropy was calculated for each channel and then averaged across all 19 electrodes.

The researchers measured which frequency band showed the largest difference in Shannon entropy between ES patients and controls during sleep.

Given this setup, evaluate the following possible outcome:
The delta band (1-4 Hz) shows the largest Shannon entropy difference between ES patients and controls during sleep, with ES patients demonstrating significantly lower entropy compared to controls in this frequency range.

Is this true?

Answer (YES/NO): NO